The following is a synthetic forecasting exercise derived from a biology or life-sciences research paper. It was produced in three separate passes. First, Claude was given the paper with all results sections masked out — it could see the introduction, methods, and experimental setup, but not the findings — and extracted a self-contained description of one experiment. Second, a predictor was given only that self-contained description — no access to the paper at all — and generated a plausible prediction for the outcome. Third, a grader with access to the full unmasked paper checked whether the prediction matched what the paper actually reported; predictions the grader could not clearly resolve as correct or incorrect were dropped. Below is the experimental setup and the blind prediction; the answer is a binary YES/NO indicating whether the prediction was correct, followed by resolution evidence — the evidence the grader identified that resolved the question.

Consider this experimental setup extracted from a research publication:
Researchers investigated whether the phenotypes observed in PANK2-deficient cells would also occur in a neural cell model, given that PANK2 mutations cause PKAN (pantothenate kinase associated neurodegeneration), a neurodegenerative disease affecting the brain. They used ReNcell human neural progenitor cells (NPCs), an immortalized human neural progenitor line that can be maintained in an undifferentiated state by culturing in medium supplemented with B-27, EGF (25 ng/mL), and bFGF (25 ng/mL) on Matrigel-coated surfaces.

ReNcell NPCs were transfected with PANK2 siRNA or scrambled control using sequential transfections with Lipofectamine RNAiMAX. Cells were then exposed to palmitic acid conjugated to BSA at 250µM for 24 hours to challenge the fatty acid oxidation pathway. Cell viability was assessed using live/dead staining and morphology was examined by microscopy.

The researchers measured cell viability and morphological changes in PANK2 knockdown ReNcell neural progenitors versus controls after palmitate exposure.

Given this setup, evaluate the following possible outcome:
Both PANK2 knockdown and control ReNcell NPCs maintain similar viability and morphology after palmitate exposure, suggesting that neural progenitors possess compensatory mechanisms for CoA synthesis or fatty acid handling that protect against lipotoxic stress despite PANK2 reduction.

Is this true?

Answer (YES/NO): NO